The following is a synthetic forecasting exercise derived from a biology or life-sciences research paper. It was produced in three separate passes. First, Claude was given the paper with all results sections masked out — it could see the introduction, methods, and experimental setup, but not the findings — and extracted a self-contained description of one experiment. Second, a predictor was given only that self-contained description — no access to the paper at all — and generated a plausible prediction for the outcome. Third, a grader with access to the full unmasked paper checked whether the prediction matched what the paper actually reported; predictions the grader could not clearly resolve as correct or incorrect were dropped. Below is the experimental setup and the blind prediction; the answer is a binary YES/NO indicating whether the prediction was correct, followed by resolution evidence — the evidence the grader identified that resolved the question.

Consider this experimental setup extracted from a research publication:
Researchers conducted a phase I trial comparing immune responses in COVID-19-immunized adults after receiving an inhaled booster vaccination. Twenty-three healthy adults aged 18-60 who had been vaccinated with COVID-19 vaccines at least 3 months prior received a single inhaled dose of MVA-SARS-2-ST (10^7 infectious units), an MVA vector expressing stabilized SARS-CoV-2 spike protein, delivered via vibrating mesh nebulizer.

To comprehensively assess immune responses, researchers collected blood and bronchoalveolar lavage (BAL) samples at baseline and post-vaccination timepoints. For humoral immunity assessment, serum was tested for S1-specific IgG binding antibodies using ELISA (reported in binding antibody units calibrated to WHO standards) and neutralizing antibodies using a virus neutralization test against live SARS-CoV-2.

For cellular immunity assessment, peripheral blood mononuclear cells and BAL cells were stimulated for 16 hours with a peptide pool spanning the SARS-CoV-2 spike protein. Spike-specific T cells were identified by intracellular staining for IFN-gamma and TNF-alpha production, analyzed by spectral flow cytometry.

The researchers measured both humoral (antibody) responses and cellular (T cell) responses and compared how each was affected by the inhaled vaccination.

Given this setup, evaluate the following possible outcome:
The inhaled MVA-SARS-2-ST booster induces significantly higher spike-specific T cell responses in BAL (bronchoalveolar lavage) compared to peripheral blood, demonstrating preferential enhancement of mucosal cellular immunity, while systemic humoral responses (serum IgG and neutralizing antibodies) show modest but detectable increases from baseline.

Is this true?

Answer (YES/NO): NO